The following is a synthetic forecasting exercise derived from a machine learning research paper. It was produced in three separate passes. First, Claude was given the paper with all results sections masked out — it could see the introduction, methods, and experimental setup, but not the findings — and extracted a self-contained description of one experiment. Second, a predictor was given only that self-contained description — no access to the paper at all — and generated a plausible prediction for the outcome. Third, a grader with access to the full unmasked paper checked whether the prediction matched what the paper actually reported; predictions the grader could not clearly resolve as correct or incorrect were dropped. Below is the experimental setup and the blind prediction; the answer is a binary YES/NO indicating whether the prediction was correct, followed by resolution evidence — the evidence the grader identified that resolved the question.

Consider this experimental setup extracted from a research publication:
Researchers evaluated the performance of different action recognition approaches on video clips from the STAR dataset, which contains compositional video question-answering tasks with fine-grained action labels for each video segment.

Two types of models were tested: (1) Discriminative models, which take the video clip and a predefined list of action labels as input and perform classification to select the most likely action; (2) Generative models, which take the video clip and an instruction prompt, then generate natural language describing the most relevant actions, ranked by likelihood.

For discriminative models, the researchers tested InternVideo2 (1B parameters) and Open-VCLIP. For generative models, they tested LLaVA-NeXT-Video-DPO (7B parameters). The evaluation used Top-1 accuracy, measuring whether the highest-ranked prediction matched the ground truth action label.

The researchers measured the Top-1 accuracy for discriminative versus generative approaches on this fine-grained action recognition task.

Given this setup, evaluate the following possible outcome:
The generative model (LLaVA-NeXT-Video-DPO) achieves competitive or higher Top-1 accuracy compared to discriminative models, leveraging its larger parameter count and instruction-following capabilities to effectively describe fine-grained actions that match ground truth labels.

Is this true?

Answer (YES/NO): YES